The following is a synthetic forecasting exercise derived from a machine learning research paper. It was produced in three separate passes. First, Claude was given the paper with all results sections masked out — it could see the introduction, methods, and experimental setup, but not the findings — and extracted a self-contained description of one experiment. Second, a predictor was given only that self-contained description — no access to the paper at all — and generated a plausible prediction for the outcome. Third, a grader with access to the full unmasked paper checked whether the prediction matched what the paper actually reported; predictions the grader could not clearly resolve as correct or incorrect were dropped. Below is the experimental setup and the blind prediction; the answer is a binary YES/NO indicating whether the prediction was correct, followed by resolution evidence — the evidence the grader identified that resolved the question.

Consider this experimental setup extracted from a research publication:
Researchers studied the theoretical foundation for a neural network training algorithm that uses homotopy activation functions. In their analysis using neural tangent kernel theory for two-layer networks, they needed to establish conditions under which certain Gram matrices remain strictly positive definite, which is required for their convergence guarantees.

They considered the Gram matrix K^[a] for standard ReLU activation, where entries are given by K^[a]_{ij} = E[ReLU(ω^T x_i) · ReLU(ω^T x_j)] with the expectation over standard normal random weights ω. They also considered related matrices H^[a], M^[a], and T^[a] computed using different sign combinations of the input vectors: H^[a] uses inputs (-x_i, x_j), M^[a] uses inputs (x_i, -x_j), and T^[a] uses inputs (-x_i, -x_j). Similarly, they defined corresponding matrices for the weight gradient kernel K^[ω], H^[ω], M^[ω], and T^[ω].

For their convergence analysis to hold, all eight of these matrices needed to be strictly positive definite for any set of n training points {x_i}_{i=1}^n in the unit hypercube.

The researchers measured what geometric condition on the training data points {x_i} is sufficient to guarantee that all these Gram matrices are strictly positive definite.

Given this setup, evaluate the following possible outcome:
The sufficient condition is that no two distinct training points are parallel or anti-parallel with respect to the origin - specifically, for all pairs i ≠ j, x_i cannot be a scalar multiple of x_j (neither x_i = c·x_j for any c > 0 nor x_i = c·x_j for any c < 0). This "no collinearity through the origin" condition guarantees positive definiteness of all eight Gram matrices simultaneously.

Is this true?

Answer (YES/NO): YES